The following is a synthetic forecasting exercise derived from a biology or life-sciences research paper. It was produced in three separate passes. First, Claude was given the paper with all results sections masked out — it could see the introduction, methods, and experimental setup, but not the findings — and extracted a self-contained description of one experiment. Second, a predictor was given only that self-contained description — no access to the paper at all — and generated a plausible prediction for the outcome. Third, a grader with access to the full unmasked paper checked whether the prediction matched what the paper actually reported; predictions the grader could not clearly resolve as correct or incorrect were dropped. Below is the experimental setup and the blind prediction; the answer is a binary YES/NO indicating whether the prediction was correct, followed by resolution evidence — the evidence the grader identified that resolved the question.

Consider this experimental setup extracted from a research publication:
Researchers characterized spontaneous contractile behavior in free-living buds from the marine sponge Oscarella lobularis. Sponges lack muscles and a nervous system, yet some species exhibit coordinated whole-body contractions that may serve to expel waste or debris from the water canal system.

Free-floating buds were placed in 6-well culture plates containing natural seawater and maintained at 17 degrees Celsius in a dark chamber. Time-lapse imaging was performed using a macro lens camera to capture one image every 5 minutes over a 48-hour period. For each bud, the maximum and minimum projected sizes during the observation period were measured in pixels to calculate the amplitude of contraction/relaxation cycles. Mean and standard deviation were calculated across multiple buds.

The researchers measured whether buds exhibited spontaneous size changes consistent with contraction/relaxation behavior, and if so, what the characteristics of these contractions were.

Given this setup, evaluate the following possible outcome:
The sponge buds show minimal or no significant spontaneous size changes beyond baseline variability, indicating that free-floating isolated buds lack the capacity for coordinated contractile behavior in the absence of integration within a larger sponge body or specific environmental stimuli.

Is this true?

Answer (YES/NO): NO